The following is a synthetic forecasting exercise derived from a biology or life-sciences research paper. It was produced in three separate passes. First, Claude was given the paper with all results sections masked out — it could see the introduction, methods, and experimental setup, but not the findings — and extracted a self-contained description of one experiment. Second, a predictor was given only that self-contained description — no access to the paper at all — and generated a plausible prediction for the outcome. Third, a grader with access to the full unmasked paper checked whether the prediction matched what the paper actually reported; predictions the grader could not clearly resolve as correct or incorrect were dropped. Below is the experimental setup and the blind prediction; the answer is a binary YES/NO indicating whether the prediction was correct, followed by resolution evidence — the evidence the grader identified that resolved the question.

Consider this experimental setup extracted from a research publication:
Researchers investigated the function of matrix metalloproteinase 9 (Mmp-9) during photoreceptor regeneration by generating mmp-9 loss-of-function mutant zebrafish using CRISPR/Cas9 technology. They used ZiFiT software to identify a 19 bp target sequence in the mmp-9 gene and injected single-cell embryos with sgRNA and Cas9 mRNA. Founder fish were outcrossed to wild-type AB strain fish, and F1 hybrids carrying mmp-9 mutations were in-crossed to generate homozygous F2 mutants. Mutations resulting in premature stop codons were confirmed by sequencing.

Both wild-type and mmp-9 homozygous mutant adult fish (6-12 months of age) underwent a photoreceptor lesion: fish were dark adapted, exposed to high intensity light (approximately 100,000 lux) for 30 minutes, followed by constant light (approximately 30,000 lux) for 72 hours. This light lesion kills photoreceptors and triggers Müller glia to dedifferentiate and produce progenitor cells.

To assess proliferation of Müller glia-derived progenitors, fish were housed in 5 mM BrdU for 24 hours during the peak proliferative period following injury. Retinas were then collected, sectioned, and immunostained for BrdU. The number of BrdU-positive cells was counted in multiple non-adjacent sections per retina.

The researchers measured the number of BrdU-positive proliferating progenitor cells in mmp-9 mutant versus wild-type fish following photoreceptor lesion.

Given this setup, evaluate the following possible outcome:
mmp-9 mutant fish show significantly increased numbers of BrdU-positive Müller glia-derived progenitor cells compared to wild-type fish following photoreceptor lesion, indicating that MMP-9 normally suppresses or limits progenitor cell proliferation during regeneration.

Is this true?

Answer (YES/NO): YES